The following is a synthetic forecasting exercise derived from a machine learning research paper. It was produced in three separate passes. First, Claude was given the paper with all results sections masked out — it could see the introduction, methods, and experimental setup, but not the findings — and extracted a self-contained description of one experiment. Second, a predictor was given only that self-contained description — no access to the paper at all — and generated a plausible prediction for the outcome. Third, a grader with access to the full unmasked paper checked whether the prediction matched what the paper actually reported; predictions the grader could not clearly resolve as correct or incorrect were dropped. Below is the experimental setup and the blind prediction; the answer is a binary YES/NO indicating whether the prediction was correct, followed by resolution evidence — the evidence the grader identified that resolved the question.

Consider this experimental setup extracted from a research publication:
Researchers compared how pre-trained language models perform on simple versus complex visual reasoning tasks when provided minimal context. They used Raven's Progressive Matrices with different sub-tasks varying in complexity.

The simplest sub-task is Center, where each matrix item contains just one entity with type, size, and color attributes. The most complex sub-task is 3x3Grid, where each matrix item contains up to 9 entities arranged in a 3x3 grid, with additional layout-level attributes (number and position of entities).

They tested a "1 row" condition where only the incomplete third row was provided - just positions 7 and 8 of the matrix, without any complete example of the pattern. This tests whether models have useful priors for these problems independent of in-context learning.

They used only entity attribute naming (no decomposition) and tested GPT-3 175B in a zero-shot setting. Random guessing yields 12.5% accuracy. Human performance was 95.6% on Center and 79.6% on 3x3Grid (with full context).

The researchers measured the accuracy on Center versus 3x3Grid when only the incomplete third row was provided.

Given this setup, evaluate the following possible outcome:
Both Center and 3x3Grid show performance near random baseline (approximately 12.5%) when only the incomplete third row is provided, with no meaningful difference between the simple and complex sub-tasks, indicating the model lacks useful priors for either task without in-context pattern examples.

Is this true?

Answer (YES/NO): NO